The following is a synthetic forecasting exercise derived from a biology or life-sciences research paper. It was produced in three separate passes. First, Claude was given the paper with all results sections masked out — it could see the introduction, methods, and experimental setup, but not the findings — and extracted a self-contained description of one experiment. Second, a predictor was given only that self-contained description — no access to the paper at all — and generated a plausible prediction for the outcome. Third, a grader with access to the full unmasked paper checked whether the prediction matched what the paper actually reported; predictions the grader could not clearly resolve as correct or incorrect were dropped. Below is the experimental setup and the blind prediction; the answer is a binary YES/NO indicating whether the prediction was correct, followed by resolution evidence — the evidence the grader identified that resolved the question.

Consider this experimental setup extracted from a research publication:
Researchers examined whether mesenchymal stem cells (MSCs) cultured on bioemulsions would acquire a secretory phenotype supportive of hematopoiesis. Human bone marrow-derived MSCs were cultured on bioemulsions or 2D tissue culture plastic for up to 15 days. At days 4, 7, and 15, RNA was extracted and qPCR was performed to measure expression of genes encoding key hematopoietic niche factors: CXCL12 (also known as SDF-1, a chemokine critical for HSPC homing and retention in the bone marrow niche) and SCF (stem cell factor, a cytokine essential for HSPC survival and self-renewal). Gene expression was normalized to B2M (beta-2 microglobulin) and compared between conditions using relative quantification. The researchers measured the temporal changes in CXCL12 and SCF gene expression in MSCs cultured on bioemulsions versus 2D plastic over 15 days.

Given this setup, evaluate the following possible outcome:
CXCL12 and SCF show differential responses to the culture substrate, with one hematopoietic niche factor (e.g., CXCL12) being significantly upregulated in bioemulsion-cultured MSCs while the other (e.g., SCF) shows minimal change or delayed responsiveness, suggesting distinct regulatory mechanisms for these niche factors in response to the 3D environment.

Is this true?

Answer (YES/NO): YES